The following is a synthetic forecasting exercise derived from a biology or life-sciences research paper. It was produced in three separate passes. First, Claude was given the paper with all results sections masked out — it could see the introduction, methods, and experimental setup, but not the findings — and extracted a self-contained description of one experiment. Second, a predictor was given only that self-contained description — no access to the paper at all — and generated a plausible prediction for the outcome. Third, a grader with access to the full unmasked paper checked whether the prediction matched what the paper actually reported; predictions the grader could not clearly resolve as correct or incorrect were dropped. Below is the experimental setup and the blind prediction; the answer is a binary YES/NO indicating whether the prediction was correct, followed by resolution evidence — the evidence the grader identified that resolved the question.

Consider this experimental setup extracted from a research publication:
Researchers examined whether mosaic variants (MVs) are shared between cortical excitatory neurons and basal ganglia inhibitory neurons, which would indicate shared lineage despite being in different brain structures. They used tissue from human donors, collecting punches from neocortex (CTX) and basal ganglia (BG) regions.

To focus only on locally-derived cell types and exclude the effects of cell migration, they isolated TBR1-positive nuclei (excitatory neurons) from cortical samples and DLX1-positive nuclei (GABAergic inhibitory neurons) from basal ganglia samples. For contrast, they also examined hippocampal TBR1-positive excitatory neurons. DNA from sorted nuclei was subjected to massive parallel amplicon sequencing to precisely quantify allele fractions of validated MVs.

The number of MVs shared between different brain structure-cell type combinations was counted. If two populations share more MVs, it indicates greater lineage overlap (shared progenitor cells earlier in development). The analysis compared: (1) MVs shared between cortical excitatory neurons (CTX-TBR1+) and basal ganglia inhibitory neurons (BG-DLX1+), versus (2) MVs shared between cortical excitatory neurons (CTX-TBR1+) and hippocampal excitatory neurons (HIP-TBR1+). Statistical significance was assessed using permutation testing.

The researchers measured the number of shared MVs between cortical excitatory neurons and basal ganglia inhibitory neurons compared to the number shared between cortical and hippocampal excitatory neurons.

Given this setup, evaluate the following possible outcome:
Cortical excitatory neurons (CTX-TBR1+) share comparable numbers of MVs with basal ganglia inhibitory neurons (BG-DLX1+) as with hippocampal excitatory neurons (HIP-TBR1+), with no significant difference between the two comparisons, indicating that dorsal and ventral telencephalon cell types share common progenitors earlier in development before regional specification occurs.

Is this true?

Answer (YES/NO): NO